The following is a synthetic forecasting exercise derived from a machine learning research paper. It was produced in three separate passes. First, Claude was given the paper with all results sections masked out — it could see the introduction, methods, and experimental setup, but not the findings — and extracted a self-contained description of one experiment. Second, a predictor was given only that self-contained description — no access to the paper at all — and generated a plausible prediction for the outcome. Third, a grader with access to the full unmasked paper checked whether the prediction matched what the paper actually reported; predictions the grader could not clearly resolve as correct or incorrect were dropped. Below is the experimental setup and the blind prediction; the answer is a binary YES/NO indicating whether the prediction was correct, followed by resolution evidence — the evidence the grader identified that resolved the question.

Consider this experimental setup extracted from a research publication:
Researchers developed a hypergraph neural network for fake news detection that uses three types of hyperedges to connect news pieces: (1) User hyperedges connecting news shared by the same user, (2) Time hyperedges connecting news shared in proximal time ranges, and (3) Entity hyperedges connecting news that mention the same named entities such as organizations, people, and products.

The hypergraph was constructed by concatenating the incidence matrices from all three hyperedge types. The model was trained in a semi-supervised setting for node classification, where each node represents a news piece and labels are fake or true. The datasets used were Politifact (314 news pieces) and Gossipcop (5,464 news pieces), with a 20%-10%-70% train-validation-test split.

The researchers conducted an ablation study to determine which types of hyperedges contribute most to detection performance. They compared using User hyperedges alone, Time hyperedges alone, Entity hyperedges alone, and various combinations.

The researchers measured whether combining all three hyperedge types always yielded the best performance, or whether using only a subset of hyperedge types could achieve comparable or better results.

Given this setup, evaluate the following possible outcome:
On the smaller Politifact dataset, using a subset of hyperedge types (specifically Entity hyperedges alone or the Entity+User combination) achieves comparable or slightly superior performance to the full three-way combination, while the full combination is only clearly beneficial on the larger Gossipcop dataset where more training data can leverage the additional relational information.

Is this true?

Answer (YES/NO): NO